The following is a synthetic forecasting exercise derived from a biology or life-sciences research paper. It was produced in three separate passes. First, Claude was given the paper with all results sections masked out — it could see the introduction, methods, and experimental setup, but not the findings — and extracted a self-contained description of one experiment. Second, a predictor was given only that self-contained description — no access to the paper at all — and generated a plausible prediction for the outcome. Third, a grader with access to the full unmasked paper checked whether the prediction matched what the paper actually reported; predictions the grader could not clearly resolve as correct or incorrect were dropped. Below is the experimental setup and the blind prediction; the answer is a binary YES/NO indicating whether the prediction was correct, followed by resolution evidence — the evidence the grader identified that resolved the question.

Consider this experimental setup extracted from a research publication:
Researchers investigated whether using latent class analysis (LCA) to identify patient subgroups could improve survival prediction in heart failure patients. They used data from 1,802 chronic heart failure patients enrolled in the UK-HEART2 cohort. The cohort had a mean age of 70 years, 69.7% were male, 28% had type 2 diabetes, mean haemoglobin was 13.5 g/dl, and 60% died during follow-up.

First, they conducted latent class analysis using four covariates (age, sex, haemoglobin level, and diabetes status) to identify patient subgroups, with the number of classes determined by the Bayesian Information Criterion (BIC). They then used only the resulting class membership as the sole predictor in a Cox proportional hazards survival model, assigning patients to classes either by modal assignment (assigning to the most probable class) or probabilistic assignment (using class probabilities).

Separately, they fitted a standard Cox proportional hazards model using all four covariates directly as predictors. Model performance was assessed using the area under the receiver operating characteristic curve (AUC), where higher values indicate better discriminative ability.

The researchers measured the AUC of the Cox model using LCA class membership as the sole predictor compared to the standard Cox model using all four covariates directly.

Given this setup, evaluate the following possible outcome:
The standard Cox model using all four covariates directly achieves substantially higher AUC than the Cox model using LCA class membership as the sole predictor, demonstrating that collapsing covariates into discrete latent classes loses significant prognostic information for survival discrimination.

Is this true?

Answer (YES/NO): NO